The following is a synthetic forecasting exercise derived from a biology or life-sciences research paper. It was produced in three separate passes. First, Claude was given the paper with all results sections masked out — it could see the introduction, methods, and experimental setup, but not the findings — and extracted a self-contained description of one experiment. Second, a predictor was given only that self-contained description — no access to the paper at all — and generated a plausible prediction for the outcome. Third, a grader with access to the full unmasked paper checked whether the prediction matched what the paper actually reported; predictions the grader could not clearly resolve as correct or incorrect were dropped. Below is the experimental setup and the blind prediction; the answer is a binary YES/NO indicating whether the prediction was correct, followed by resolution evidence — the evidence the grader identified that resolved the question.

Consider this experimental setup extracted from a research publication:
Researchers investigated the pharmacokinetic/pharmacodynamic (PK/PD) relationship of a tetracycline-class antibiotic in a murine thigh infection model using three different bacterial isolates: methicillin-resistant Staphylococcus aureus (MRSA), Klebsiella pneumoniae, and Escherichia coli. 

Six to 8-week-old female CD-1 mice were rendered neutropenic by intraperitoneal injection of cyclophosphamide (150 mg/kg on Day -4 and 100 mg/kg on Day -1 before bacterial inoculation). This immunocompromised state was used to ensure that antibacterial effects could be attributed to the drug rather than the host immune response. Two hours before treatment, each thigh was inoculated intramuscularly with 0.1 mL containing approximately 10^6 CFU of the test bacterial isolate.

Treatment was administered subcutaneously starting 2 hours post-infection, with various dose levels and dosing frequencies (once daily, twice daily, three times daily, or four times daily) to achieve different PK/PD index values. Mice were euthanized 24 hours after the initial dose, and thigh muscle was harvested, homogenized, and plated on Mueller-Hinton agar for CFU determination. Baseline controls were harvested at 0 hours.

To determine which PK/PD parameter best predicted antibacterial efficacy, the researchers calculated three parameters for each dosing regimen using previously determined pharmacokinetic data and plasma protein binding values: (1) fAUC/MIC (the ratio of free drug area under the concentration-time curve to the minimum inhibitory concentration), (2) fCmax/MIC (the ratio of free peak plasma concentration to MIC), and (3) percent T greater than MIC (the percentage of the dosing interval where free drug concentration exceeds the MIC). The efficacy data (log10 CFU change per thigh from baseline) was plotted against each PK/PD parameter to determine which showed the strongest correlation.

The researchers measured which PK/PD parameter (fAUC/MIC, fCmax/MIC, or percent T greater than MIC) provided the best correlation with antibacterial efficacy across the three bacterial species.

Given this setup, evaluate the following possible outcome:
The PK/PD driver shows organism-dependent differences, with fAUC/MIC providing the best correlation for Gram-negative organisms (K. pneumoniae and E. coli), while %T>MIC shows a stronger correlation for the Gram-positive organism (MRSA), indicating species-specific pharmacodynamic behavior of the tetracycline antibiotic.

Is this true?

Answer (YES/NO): NO